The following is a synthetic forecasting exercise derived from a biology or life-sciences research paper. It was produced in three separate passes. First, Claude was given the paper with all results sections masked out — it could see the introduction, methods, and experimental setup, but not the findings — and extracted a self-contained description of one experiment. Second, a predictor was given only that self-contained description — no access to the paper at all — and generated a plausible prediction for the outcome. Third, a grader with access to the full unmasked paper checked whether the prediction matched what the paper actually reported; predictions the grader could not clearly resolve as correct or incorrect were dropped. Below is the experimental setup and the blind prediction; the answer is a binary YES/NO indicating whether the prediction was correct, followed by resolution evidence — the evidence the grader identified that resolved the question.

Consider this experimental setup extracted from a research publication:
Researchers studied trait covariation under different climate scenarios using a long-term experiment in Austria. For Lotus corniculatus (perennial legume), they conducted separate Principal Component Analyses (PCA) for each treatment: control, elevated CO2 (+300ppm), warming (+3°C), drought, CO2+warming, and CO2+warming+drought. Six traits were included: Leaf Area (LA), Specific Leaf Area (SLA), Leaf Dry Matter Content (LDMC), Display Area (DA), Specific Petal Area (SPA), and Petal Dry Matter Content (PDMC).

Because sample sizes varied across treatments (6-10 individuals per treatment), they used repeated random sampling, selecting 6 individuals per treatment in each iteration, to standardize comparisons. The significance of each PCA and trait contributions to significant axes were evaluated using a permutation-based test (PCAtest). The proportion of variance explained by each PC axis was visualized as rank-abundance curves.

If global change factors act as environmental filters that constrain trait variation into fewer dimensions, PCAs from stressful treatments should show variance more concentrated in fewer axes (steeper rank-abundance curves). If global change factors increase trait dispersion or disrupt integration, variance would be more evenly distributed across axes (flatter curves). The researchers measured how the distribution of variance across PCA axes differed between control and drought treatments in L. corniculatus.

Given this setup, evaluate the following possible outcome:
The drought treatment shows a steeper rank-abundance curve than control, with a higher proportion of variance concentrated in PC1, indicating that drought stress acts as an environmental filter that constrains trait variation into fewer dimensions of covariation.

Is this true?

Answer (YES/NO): NO